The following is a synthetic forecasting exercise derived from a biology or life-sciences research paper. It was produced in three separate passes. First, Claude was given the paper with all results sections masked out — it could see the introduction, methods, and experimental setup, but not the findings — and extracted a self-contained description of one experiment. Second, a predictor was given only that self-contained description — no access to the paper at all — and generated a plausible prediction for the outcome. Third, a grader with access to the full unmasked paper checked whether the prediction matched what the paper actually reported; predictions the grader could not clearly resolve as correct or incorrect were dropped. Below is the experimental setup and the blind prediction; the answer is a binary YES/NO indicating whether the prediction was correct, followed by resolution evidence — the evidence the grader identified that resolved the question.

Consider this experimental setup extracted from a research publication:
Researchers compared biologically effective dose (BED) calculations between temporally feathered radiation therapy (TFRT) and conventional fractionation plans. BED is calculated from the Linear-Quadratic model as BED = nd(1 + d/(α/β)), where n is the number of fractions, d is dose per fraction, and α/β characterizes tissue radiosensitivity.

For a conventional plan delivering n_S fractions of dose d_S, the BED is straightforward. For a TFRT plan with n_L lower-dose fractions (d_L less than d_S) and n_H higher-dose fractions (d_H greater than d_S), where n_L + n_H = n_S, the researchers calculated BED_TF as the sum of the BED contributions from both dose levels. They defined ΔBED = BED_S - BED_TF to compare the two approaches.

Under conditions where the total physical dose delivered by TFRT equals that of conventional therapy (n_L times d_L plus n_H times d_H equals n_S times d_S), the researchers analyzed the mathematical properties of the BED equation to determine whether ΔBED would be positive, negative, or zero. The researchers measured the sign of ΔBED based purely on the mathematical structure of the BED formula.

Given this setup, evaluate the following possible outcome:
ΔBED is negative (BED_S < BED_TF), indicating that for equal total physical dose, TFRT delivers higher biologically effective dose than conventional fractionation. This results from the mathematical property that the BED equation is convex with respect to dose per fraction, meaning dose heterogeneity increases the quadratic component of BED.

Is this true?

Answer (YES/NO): YES